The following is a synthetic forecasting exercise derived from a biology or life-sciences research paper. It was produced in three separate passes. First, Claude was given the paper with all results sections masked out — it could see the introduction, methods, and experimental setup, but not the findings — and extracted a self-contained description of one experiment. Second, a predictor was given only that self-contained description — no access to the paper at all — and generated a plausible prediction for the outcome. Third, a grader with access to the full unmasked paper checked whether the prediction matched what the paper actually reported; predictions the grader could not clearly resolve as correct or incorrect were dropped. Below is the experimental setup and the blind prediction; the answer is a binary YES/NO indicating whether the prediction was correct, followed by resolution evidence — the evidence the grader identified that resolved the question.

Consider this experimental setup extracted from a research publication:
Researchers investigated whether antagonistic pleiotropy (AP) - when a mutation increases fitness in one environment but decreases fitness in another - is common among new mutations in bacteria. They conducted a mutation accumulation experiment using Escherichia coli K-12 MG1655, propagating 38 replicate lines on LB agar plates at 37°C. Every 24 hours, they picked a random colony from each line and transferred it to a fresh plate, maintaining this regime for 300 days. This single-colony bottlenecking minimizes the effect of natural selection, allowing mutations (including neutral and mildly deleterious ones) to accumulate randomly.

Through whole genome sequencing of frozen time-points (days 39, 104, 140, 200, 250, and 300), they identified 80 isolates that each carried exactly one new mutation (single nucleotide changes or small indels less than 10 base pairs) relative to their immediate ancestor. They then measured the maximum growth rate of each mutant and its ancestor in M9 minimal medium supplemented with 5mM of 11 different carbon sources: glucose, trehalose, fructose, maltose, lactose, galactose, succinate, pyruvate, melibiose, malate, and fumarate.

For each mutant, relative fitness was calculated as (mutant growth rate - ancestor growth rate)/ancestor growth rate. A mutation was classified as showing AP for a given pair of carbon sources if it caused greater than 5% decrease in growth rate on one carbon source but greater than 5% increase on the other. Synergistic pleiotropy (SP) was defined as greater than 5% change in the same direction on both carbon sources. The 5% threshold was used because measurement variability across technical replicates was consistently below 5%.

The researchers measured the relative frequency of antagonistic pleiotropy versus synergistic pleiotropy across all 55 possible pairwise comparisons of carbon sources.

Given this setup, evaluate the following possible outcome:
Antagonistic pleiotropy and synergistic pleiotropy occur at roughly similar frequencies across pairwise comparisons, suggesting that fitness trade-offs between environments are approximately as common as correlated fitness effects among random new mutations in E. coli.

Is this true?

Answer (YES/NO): NO